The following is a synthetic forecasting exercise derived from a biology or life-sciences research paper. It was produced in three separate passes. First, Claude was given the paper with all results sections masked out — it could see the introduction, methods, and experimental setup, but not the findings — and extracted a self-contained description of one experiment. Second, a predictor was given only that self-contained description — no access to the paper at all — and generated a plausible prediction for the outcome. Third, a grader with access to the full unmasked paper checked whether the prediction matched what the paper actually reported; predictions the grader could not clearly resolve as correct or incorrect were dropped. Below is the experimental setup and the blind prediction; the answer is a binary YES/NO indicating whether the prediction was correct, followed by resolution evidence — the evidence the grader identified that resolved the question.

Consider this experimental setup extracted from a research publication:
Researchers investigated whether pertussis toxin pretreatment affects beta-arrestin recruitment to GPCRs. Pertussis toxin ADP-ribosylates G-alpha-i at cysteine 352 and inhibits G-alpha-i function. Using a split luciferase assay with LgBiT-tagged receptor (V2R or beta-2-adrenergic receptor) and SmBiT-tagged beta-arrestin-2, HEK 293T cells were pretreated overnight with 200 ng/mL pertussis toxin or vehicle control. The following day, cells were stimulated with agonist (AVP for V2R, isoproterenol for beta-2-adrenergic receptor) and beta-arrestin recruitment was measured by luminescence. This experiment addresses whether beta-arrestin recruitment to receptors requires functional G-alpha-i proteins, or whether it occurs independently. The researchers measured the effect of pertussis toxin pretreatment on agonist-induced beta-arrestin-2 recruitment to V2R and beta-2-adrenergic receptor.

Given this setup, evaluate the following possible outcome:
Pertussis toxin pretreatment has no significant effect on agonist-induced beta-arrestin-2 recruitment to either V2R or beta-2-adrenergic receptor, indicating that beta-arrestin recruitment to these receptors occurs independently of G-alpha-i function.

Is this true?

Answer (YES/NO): YES